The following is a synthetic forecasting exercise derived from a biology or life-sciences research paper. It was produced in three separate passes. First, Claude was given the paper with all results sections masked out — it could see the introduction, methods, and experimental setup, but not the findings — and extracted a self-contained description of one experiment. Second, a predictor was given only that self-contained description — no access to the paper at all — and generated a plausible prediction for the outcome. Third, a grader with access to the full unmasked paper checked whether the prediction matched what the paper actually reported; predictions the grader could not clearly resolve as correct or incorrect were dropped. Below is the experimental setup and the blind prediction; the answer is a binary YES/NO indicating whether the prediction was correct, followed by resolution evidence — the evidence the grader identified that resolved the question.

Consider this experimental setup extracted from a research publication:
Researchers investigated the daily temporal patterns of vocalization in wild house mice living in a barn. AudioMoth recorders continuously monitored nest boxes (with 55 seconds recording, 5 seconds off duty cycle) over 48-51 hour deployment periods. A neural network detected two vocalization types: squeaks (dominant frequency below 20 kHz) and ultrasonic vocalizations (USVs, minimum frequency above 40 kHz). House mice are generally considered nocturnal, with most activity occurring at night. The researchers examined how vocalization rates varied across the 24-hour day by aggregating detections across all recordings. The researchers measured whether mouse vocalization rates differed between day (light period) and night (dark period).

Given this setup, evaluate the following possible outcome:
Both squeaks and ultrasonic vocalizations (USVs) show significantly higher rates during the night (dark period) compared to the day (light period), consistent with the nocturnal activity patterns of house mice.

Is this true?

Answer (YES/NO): NO